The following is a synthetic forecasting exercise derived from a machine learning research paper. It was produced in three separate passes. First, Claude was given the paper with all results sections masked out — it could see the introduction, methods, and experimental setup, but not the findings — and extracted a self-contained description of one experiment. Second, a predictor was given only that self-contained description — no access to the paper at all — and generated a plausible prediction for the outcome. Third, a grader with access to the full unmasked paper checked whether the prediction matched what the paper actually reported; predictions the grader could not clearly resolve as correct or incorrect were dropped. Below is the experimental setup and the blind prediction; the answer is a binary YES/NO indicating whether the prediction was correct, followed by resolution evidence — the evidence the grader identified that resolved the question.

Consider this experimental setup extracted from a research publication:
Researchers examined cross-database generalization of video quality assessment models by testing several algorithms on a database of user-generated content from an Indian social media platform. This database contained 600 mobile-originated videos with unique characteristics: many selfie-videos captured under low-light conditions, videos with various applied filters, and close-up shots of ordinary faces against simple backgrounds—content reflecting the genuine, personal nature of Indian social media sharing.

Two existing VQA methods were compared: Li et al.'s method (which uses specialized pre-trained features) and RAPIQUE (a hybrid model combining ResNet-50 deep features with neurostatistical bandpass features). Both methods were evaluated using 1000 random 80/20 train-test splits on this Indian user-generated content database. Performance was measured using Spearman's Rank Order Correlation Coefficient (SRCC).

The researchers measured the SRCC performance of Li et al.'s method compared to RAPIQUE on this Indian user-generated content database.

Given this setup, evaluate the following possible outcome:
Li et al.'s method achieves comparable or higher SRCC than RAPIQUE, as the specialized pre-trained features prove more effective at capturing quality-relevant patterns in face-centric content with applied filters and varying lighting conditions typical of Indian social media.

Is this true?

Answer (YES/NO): NO